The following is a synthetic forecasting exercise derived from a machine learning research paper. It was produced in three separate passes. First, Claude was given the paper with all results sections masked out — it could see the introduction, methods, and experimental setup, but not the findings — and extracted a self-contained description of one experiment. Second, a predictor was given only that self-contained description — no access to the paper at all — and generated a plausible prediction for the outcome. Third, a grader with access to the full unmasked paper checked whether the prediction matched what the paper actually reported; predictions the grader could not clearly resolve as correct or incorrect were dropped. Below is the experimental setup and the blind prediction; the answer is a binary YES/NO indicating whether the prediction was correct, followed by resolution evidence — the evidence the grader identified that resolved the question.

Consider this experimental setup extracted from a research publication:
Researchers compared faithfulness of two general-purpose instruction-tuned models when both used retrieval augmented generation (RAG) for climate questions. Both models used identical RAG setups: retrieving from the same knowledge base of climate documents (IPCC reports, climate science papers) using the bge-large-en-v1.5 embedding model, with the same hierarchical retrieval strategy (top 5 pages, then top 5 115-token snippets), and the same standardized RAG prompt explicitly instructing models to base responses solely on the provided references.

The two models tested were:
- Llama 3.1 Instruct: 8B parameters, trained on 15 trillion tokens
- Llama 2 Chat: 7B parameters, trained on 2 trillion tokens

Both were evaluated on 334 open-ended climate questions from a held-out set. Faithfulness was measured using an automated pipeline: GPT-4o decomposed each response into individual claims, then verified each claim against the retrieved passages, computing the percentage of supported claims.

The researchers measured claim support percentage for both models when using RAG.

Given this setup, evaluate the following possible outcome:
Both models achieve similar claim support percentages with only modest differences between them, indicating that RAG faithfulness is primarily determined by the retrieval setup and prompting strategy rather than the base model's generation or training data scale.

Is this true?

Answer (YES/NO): NO